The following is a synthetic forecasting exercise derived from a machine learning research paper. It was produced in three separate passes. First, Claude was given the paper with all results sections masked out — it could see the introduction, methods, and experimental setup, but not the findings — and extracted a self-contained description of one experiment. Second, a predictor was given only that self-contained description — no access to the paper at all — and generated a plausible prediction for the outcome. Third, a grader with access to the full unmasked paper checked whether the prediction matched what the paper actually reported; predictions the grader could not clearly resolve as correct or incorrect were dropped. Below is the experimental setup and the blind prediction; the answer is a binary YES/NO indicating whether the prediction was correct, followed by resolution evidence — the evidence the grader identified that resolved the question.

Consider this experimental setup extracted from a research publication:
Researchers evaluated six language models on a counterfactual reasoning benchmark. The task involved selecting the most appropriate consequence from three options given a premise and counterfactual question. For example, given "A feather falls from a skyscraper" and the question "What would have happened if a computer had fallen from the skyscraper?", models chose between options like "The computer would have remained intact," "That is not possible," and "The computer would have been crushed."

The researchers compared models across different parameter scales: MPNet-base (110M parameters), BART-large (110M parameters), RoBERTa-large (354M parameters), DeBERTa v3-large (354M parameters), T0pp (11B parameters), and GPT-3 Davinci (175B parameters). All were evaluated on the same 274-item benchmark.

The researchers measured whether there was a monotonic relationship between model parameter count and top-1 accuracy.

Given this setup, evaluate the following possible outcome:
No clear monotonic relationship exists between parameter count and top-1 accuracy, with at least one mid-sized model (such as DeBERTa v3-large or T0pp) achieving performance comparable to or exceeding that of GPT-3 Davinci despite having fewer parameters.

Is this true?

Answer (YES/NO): YES